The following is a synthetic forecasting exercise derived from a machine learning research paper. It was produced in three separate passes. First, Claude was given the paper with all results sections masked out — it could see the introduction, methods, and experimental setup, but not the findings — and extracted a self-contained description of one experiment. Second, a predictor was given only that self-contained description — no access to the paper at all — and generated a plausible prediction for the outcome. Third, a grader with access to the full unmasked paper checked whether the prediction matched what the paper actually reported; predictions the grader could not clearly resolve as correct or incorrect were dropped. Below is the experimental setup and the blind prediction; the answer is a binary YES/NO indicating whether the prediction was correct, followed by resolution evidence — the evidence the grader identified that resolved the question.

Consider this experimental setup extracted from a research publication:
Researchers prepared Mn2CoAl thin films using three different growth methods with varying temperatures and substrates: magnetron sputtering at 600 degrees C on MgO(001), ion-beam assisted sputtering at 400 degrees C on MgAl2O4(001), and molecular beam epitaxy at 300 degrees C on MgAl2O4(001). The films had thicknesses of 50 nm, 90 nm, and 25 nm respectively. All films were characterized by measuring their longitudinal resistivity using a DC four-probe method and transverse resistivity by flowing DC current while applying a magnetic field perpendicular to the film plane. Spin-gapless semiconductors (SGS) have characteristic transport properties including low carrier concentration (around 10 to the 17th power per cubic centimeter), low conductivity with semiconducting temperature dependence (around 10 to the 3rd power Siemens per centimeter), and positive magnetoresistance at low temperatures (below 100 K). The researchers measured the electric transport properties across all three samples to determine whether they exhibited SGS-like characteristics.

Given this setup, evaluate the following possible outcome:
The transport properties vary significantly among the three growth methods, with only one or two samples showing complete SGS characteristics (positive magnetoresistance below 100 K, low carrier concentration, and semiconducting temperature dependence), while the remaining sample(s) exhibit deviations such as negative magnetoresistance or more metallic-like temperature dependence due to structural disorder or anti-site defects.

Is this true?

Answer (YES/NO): NO